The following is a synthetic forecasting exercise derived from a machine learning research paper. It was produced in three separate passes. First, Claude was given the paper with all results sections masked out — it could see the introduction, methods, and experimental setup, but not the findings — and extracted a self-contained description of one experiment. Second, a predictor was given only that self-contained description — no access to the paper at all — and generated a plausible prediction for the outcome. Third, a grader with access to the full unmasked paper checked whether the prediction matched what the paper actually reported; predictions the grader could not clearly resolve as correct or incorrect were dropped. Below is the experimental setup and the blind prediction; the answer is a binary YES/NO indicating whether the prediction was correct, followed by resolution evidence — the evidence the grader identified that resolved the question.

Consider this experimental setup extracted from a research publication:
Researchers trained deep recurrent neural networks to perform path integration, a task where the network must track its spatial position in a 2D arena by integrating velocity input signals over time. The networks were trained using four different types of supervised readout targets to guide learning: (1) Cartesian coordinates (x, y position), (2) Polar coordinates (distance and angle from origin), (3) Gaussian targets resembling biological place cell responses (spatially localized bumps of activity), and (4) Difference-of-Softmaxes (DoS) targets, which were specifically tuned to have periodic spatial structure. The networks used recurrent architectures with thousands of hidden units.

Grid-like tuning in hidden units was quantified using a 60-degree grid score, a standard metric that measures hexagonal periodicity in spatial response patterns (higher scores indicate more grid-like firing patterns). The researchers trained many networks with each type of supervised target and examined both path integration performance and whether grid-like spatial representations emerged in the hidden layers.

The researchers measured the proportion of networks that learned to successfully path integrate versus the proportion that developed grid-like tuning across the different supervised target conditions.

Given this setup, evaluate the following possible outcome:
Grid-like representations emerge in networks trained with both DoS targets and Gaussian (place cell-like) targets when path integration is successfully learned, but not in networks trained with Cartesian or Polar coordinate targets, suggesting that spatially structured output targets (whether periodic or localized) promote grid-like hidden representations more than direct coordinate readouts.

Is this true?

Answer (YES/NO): NO